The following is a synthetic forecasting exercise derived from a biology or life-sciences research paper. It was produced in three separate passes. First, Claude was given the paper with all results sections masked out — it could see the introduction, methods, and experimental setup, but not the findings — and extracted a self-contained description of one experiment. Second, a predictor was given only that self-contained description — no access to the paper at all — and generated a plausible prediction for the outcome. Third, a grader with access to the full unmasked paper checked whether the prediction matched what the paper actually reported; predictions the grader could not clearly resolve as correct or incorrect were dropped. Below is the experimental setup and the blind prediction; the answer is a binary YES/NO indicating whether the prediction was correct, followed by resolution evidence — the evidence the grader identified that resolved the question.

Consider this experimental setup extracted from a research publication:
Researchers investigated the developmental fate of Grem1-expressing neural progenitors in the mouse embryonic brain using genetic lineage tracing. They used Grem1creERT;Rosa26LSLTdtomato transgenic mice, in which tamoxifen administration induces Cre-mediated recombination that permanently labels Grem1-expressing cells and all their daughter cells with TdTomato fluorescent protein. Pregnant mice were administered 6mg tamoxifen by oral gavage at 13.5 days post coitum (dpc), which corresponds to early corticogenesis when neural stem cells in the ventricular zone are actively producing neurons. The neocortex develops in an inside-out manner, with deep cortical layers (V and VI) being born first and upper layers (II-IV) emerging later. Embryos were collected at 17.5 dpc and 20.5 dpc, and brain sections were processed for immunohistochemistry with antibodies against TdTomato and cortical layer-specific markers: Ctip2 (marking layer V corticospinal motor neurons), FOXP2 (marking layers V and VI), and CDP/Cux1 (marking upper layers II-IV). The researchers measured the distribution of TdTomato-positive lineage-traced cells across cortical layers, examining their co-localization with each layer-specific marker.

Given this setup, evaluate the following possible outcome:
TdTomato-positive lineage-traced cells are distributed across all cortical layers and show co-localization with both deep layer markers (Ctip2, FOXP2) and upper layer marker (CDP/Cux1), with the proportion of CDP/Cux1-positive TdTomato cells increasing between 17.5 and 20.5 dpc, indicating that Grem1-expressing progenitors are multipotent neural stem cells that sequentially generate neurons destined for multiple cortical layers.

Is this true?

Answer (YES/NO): NO